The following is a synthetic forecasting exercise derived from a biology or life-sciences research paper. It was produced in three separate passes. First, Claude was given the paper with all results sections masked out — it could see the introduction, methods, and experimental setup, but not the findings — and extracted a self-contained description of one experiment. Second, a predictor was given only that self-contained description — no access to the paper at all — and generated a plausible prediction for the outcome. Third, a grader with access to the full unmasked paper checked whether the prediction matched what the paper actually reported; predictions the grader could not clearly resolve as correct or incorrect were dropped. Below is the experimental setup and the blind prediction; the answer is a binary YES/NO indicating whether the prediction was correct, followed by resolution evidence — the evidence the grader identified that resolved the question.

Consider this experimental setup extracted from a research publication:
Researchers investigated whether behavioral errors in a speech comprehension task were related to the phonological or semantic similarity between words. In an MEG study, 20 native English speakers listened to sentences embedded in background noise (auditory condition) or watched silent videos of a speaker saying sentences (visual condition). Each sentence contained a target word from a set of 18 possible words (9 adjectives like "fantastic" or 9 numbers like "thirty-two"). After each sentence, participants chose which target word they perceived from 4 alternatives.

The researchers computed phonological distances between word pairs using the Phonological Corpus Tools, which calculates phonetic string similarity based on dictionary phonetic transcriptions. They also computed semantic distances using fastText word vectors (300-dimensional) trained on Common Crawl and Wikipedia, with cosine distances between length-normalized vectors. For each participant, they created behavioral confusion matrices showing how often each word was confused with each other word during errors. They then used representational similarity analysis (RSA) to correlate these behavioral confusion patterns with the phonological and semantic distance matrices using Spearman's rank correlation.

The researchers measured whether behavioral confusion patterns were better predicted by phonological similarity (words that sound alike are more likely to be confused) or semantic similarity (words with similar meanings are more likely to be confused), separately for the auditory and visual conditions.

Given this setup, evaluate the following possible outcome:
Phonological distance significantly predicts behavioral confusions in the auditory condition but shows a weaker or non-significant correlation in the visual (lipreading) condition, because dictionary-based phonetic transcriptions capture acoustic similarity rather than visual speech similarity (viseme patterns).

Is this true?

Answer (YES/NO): NO